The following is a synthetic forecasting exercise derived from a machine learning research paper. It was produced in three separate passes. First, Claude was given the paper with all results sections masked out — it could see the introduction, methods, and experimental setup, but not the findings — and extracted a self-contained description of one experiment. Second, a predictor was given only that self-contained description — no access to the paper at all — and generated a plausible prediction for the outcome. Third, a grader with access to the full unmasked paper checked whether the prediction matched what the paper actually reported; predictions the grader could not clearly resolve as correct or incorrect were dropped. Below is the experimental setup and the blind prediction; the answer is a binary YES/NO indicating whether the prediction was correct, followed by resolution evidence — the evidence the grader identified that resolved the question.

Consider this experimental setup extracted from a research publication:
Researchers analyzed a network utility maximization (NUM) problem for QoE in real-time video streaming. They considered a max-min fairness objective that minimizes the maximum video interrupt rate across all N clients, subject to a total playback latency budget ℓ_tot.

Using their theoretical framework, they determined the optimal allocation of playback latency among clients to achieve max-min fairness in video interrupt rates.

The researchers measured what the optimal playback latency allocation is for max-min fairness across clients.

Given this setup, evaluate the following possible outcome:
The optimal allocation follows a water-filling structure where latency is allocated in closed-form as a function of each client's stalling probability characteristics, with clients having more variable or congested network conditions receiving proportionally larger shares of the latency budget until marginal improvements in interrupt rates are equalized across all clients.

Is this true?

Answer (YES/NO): NO